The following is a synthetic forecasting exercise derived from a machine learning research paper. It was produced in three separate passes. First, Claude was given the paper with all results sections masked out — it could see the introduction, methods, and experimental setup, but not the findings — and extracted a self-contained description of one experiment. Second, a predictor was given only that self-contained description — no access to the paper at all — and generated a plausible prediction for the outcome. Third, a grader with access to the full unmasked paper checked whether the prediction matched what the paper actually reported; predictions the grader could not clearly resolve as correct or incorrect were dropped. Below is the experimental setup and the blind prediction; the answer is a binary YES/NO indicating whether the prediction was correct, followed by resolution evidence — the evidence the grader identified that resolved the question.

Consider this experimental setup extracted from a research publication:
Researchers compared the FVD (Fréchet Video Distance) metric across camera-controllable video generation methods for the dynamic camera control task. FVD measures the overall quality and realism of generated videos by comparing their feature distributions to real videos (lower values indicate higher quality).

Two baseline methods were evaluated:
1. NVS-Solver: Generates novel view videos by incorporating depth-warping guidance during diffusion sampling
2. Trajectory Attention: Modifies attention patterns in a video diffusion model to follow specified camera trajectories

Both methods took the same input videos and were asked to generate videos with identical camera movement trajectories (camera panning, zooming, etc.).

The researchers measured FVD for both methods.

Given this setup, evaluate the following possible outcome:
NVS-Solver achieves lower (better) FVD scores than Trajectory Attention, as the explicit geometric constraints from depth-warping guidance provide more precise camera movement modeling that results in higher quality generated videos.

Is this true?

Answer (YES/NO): YES